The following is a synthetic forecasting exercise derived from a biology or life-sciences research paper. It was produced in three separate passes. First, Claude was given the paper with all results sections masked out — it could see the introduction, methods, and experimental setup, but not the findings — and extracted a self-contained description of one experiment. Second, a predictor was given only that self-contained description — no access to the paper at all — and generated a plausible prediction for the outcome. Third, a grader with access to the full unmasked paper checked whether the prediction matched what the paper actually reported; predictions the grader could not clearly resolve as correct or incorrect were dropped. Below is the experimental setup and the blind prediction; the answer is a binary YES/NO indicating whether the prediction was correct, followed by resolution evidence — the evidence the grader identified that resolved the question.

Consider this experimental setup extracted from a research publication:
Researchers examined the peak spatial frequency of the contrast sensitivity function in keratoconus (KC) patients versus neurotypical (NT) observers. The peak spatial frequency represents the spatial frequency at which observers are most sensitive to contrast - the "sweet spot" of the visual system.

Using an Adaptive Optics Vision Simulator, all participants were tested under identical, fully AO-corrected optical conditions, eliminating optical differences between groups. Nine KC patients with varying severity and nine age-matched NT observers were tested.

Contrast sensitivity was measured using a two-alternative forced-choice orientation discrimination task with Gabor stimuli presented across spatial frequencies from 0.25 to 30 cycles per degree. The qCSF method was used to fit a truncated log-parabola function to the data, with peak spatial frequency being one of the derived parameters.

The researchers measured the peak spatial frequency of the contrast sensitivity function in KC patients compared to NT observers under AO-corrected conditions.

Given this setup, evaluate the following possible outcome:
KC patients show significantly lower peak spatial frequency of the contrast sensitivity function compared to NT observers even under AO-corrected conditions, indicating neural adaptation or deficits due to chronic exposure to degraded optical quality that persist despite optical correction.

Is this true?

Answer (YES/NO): YES